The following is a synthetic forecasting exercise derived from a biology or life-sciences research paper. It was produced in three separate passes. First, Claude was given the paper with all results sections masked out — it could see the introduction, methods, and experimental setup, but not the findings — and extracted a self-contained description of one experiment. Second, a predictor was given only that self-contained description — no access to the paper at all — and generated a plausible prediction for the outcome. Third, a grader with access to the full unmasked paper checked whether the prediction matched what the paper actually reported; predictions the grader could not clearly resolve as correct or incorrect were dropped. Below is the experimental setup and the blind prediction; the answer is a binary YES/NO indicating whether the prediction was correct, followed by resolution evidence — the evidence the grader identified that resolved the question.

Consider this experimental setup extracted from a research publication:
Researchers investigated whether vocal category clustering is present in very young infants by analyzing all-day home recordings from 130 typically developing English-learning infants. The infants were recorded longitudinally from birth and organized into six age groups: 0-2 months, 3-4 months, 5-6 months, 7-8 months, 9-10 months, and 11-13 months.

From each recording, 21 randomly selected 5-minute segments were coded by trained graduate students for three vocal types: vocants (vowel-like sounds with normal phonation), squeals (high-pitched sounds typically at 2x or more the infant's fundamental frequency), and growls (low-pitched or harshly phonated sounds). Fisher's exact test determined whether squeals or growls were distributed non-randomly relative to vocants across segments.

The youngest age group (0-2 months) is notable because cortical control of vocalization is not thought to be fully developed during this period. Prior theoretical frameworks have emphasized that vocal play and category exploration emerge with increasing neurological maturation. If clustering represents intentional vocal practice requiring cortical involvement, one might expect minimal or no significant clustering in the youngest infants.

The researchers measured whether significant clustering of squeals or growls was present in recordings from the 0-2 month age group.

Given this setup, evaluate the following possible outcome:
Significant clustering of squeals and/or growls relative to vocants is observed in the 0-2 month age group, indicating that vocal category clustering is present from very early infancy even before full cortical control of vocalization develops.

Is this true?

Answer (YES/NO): YES